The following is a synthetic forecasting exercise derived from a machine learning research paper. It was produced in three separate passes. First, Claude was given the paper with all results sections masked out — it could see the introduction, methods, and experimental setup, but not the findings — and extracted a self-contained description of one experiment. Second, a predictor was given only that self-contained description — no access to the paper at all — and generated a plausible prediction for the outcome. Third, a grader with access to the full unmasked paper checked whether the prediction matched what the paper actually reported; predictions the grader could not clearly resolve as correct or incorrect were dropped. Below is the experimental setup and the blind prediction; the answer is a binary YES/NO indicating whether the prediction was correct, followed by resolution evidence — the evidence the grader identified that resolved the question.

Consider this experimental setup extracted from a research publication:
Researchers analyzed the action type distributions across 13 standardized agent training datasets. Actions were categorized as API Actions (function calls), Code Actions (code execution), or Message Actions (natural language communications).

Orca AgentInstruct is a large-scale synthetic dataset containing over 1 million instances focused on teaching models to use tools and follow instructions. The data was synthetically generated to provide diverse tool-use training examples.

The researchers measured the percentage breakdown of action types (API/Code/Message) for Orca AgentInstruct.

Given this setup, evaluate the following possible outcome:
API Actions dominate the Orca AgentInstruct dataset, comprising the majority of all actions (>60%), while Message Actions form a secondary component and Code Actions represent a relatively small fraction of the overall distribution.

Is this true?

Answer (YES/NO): NO